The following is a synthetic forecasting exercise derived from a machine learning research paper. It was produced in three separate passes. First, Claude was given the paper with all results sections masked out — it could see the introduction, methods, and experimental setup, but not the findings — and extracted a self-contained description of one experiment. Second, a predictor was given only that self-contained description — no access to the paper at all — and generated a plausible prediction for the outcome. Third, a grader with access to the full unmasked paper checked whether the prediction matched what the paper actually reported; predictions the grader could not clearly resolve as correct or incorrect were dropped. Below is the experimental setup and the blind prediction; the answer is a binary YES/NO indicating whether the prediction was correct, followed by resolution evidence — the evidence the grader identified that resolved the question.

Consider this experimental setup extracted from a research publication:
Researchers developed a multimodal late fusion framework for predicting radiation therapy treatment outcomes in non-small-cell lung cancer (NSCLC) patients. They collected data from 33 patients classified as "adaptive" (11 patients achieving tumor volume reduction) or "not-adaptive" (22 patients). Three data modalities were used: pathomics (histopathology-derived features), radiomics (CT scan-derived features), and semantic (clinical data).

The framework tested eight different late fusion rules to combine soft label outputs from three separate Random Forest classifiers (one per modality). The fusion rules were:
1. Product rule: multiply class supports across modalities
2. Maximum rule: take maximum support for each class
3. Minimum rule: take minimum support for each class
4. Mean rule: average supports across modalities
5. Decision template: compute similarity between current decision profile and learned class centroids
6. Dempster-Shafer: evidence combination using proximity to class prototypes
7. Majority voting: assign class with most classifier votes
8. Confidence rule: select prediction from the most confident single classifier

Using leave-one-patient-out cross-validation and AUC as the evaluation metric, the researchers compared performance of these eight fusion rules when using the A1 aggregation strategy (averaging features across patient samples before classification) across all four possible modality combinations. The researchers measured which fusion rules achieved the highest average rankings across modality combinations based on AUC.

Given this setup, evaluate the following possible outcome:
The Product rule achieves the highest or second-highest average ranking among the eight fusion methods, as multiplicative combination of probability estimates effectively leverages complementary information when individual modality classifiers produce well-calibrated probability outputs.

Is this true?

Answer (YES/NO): NO